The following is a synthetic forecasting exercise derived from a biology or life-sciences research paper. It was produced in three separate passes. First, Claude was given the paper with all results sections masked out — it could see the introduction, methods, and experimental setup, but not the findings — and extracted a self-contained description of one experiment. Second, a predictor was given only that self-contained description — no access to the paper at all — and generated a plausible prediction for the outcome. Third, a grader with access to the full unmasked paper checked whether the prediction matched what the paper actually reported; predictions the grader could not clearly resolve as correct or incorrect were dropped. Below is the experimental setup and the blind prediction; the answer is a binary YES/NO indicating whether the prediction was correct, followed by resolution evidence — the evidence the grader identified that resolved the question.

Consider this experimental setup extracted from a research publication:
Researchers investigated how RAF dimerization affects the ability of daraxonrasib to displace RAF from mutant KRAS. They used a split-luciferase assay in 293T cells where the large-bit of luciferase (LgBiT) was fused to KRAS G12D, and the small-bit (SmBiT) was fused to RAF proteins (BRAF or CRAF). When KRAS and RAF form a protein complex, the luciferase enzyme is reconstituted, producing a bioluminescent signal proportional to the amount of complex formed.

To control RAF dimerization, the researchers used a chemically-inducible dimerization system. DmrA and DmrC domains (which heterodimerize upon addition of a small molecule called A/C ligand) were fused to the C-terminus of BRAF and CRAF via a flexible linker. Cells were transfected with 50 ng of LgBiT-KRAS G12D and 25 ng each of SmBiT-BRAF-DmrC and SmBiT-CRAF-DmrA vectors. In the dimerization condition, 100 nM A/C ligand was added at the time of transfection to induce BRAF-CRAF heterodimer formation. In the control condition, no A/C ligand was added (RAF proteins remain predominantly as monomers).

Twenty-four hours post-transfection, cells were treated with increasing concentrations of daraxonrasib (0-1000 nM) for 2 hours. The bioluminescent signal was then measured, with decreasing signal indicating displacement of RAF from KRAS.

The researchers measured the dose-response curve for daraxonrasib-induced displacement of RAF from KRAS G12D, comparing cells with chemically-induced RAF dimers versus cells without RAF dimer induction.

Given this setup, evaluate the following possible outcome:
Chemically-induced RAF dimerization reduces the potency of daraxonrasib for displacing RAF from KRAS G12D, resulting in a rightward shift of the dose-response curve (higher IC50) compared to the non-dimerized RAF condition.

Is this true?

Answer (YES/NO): YES